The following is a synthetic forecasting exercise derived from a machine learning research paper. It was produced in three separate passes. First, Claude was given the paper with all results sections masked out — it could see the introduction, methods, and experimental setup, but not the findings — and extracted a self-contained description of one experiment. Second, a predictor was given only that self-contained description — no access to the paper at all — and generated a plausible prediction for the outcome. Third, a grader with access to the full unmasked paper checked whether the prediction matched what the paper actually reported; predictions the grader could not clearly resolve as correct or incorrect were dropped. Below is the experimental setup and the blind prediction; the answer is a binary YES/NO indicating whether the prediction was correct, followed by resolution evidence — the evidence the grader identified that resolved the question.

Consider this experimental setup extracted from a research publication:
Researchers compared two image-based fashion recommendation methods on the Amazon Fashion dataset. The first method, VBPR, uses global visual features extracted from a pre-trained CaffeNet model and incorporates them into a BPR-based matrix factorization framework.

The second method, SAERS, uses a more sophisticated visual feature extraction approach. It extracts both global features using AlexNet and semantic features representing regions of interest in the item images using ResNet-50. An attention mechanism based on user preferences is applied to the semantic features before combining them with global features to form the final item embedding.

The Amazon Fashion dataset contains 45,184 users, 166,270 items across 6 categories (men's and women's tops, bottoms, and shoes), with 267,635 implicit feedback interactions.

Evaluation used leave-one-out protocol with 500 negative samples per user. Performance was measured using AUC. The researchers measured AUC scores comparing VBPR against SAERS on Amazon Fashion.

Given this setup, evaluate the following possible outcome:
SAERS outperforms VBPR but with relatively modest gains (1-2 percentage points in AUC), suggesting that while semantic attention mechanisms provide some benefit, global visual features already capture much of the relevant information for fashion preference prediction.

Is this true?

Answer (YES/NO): NO